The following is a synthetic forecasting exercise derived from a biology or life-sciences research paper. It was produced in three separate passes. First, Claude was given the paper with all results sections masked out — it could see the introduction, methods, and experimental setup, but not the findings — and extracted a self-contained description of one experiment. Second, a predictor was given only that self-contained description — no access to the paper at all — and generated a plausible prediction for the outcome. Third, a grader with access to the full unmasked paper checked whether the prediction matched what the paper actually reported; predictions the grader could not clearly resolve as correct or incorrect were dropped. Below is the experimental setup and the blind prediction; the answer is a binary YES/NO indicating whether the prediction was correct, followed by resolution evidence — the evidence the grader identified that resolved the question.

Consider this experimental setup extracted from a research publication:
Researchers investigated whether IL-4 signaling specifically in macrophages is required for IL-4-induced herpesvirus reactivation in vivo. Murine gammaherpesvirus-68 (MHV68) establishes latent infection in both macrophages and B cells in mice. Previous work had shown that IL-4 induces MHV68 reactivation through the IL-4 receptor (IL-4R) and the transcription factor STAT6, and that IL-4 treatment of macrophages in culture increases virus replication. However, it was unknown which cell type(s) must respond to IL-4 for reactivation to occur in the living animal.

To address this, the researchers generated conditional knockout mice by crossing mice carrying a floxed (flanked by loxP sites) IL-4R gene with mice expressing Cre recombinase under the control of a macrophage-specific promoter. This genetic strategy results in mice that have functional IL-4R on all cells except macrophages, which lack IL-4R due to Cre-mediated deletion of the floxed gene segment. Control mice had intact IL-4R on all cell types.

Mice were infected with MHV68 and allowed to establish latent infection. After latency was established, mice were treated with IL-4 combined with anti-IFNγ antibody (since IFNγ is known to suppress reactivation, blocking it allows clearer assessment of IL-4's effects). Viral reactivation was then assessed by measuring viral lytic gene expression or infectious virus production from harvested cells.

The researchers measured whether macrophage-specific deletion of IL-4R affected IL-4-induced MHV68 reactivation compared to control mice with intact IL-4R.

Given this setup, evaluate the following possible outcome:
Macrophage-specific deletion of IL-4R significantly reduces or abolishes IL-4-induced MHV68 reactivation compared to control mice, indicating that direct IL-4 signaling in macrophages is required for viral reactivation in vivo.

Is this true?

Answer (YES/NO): YES